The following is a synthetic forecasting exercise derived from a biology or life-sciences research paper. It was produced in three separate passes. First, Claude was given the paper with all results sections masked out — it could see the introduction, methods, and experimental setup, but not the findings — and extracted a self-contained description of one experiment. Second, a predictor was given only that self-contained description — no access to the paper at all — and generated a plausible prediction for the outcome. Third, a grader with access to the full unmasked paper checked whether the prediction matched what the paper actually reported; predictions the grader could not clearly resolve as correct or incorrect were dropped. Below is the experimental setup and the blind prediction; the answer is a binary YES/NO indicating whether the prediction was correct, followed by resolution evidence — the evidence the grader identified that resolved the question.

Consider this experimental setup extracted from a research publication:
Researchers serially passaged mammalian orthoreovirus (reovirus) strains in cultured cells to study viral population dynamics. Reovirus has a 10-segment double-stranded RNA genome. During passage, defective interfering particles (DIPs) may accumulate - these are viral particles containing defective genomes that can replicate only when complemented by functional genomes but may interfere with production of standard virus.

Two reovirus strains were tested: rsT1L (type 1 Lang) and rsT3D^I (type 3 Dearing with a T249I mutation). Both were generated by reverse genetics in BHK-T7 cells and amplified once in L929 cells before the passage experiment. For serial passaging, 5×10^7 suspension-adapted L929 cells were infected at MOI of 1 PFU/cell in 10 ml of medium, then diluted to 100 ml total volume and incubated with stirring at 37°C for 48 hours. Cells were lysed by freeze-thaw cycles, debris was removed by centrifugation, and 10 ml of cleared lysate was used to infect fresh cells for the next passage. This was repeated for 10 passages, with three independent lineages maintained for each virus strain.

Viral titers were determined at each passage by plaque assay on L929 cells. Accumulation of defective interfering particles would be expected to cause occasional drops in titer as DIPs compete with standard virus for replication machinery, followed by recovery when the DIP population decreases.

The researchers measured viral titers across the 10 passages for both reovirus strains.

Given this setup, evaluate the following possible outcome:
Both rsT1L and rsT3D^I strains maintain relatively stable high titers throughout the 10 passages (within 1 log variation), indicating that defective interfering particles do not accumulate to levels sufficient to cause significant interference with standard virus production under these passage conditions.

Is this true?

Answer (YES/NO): NO